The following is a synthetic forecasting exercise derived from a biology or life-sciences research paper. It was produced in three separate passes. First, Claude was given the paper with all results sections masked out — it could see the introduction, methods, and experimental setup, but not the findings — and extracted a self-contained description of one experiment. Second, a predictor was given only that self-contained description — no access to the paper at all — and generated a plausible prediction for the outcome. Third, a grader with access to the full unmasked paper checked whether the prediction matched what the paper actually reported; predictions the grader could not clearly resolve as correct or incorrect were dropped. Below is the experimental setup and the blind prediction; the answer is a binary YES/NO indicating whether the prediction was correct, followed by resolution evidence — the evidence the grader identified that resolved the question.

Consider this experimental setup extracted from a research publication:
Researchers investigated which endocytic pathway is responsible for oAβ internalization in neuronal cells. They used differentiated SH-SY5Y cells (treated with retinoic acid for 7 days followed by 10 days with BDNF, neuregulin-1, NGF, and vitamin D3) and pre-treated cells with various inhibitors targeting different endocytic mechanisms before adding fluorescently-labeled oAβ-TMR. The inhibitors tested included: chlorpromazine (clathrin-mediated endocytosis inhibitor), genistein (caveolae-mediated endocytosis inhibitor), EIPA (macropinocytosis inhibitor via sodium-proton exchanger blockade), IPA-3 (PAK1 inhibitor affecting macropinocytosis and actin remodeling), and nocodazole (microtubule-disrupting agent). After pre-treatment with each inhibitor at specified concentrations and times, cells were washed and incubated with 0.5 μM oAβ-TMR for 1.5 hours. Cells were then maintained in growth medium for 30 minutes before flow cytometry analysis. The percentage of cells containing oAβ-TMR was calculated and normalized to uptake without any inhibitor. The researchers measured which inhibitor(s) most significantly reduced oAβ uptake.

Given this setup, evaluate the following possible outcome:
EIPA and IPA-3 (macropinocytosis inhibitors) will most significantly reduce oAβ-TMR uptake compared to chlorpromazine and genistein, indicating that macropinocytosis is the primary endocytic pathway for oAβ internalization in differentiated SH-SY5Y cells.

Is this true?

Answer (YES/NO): NO